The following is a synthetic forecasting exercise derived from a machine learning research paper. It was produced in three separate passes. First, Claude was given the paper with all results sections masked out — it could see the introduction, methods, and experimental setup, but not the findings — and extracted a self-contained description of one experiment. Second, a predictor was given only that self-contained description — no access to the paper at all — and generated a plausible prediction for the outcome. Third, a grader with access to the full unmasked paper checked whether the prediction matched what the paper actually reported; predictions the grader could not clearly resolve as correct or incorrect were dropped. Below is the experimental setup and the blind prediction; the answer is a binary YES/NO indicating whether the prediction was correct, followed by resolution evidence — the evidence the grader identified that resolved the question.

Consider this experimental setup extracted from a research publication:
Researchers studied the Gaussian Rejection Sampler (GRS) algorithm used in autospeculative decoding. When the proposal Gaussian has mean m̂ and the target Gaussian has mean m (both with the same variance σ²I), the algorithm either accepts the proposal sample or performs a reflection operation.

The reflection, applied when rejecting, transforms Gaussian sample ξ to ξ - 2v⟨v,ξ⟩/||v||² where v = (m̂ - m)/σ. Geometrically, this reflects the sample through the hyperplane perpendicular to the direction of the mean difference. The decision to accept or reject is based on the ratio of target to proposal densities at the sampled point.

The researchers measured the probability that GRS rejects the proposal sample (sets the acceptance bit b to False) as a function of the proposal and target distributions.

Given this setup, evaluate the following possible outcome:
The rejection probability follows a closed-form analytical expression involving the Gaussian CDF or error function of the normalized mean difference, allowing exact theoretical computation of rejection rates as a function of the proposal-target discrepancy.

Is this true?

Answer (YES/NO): NO